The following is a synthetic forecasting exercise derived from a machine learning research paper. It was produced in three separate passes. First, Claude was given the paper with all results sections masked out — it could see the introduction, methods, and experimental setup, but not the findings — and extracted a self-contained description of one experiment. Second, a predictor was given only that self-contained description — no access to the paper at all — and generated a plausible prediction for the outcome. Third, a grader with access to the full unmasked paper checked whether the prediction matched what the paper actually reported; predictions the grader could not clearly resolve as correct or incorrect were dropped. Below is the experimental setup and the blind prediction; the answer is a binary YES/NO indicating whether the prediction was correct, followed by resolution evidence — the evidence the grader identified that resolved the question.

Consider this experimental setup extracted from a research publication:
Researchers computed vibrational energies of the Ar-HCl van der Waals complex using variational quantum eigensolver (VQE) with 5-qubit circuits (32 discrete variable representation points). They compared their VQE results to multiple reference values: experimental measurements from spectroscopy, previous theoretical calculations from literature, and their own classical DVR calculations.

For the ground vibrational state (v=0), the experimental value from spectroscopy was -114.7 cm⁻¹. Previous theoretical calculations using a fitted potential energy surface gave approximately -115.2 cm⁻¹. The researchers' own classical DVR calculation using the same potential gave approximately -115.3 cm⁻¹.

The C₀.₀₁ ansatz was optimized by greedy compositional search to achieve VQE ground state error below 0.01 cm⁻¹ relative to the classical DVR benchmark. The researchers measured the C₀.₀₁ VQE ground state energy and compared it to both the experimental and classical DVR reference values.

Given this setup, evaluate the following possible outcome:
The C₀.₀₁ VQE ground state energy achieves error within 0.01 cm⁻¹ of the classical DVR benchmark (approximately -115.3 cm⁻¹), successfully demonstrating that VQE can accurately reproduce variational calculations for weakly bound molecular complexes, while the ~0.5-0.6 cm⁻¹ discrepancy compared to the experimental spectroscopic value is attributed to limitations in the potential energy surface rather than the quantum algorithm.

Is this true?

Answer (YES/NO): NO